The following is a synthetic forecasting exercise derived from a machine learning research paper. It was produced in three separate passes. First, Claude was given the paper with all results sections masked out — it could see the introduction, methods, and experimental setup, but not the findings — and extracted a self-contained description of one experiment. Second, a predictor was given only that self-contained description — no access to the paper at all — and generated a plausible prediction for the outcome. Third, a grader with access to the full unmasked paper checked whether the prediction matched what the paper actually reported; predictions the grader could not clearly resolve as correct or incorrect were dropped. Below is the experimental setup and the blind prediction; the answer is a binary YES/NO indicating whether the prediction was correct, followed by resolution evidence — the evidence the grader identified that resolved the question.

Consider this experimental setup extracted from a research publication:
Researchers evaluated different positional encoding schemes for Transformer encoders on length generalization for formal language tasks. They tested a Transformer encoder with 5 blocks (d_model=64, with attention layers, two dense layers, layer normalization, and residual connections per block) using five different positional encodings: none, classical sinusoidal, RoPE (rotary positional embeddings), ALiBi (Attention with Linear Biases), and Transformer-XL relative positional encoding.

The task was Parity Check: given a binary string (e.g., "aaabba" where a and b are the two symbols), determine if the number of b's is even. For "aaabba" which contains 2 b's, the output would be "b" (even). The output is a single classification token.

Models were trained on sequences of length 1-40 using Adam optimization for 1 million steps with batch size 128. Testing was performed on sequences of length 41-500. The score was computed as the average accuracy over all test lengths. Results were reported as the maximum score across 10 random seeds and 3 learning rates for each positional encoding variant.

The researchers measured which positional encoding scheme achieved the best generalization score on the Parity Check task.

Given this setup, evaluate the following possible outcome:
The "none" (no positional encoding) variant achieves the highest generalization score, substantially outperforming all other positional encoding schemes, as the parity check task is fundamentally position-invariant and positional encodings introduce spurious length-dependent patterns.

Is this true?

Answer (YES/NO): NO